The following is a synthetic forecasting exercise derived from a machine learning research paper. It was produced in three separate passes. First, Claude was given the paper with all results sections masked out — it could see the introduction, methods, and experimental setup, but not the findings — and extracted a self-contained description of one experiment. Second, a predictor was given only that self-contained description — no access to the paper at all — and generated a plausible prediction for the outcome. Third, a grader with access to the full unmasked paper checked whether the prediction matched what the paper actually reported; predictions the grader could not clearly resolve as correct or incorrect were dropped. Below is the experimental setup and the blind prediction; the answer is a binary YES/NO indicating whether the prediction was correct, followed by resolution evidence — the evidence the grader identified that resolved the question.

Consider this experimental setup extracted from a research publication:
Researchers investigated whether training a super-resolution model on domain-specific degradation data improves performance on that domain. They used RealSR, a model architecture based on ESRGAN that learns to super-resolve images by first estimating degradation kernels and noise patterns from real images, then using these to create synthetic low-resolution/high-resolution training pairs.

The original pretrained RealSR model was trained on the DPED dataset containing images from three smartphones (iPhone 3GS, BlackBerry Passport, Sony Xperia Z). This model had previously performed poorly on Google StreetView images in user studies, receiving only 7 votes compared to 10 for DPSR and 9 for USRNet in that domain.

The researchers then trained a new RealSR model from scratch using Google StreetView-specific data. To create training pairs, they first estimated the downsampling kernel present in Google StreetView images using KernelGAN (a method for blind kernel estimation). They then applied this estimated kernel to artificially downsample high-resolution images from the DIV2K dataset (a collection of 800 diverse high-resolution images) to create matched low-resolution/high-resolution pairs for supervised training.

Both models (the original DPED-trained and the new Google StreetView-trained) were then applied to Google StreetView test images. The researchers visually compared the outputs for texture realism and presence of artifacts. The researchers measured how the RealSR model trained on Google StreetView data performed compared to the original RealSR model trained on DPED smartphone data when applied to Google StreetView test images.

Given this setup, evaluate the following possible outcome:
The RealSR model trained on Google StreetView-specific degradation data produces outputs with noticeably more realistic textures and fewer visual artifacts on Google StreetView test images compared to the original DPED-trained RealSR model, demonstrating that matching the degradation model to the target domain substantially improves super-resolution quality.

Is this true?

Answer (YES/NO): YES